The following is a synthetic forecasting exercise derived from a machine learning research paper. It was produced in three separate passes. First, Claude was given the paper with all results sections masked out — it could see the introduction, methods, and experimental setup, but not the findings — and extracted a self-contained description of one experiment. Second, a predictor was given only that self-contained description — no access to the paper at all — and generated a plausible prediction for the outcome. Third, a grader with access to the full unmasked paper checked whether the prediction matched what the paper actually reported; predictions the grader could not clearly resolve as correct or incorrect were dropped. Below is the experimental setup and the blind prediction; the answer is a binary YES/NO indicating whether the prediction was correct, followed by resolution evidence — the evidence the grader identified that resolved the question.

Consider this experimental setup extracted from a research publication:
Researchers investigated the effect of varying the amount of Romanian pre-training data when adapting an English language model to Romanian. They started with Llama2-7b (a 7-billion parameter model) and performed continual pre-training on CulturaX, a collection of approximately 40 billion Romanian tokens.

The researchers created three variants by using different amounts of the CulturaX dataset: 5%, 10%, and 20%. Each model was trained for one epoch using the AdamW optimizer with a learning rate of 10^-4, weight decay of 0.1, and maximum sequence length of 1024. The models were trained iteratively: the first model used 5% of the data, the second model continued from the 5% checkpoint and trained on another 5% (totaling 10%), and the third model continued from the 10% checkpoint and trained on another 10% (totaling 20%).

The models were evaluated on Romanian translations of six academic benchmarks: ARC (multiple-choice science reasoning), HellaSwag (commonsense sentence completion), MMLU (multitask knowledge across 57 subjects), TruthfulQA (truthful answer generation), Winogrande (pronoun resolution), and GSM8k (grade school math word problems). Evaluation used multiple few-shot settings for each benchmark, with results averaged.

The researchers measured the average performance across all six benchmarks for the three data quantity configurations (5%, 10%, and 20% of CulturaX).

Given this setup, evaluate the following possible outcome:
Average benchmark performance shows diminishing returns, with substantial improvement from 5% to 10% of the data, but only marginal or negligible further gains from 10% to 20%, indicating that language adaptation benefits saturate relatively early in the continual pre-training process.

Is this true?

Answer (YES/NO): NO